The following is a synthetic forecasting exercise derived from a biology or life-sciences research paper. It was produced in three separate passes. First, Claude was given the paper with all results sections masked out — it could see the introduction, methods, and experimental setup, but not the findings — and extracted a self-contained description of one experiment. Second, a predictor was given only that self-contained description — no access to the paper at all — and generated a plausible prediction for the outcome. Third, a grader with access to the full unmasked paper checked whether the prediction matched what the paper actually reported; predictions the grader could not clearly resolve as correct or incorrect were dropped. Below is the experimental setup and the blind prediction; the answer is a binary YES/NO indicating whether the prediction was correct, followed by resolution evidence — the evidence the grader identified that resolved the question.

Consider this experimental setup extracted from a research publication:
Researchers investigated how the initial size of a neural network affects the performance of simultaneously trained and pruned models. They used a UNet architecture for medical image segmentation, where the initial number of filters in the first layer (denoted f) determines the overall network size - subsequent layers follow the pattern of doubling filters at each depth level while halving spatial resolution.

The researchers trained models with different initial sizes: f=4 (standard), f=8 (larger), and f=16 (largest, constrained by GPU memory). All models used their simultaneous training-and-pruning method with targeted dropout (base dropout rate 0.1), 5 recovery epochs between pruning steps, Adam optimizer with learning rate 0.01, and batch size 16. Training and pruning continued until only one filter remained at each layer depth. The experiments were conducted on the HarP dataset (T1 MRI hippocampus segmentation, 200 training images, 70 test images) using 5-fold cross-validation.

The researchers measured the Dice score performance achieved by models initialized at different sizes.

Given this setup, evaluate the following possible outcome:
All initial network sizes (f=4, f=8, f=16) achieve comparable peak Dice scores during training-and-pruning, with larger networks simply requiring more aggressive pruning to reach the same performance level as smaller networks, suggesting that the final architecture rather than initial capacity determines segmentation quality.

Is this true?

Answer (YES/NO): NO